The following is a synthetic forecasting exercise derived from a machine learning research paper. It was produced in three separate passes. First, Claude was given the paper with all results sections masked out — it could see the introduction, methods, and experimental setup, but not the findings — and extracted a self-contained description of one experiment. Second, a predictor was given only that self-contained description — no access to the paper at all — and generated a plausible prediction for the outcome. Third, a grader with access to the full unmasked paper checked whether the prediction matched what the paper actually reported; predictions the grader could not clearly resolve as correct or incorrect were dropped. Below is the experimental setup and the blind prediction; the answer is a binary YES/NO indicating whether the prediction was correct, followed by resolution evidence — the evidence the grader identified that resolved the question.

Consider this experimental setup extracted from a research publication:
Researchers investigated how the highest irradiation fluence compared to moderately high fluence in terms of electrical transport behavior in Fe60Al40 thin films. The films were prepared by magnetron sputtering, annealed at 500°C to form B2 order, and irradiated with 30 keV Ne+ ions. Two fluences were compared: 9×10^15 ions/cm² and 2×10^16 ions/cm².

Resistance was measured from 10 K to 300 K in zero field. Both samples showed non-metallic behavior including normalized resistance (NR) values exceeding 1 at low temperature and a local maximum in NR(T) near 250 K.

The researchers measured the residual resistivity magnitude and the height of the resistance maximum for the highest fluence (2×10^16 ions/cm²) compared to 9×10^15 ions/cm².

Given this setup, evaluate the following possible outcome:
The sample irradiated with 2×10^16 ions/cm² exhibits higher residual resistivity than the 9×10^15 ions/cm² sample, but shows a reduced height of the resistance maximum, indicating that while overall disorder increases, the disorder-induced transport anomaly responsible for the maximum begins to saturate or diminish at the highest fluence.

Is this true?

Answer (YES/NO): NO